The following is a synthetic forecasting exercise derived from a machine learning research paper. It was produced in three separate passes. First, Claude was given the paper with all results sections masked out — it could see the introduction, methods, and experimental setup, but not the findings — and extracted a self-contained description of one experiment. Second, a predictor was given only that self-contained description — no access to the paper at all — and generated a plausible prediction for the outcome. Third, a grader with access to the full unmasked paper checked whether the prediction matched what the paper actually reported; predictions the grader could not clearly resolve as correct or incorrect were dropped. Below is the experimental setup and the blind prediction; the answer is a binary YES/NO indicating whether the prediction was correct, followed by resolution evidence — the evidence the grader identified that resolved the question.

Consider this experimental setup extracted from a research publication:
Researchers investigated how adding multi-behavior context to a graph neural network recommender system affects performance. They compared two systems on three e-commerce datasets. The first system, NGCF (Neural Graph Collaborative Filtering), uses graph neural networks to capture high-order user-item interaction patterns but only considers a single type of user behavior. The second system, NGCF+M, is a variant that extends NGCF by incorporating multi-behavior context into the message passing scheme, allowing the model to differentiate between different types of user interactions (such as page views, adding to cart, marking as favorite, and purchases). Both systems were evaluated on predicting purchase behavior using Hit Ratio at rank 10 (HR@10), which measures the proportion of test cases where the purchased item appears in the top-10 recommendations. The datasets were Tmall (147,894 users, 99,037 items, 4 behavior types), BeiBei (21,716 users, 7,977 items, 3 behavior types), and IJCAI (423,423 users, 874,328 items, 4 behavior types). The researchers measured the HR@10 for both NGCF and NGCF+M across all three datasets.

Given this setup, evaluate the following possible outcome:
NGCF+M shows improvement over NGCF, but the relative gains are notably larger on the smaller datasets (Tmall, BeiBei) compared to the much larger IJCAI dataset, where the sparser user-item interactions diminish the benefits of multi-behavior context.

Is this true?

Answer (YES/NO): NO